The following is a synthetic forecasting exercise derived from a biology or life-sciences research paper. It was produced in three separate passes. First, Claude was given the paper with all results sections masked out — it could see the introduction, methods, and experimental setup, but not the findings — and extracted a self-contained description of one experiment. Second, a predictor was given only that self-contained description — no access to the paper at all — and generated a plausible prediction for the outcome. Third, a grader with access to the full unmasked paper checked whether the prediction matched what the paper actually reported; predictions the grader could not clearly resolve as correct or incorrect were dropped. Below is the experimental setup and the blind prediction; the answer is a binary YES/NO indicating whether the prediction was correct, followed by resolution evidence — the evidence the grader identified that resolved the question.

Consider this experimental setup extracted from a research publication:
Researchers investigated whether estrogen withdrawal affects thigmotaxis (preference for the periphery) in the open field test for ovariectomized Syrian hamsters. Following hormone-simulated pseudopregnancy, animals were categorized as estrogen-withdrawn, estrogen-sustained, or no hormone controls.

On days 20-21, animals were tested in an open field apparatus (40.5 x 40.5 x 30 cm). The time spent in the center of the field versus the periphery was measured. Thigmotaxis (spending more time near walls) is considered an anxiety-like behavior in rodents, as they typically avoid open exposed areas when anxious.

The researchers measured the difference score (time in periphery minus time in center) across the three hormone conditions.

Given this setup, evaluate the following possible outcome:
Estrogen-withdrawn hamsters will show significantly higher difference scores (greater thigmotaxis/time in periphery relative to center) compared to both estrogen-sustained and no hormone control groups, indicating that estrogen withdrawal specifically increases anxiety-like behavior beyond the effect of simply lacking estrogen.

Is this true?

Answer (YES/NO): NO